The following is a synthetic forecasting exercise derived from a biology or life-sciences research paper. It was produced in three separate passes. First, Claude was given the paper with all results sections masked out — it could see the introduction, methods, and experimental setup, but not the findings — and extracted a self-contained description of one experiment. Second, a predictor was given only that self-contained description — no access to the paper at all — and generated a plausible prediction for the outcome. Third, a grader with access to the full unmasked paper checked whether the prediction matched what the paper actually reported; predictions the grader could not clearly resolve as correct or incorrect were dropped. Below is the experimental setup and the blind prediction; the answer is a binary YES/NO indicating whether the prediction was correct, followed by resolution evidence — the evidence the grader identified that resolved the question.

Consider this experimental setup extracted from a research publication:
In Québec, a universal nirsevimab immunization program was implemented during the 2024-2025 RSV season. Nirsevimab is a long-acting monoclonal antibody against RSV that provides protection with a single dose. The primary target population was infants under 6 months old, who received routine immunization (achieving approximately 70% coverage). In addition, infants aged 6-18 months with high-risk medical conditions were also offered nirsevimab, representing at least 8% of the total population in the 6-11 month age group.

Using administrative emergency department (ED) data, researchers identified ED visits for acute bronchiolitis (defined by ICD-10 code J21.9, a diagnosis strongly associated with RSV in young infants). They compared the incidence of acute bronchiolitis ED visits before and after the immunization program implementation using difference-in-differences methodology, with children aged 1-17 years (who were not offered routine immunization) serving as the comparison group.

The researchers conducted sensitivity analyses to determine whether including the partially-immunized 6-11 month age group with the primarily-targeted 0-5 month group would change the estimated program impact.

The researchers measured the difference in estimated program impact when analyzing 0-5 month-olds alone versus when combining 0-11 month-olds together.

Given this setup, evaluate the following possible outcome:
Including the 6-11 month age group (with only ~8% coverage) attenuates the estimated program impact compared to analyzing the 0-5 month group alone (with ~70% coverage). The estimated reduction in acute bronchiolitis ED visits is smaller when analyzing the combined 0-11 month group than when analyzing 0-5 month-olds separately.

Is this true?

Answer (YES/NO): YES